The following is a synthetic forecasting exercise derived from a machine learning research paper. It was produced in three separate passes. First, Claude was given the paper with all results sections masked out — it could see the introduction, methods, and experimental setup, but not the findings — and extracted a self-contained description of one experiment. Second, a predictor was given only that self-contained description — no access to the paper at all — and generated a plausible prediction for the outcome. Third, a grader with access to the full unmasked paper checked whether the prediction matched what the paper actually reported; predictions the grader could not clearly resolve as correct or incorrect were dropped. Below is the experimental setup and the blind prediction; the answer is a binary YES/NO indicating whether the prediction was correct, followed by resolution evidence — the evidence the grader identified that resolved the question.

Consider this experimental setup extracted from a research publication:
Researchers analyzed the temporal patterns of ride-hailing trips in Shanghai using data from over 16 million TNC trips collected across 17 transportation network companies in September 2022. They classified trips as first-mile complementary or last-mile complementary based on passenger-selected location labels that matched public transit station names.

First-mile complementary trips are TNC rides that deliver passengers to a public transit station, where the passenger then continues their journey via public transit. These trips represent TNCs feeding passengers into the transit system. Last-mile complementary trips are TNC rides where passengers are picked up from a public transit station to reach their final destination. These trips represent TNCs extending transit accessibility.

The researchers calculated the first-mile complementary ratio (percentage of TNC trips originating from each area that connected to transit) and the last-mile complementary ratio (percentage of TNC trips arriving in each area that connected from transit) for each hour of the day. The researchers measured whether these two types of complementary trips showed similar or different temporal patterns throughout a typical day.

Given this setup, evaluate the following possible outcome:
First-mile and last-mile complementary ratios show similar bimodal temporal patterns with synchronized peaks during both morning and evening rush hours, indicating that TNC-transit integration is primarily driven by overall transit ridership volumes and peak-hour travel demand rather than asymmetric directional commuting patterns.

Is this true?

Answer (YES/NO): NO